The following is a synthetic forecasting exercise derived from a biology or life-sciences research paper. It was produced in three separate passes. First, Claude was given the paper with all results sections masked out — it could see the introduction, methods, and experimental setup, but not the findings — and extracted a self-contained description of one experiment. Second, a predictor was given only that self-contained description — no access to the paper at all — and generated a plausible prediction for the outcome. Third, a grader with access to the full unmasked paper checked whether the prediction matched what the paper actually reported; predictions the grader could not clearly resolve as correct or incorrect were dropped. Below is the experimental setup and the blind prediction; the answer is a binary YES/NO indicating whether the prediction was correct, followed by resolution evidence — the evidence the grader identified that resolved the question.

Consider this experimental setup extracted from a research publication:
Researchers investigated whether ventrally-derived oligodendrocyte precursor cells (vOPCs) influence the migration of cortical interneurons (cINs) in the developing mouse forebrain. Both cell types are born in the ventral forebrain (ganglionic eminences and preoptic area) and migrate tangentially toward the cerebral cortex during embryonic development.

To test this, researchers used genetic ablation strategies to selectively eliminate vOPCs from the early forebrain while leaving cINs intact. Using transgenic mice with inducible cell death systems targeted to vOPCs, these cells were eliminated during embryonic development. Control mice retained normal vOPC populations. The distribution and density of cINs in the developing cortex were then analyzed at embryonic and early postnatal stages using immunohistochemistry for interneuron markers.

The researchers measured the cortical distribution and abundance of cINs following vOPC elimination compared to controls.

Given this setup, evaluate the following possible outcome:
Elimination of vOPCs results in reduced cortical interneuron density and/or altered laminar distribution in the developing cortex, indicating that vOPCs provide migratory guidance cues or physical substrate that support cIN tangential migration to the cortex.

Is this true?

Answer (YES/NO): YES